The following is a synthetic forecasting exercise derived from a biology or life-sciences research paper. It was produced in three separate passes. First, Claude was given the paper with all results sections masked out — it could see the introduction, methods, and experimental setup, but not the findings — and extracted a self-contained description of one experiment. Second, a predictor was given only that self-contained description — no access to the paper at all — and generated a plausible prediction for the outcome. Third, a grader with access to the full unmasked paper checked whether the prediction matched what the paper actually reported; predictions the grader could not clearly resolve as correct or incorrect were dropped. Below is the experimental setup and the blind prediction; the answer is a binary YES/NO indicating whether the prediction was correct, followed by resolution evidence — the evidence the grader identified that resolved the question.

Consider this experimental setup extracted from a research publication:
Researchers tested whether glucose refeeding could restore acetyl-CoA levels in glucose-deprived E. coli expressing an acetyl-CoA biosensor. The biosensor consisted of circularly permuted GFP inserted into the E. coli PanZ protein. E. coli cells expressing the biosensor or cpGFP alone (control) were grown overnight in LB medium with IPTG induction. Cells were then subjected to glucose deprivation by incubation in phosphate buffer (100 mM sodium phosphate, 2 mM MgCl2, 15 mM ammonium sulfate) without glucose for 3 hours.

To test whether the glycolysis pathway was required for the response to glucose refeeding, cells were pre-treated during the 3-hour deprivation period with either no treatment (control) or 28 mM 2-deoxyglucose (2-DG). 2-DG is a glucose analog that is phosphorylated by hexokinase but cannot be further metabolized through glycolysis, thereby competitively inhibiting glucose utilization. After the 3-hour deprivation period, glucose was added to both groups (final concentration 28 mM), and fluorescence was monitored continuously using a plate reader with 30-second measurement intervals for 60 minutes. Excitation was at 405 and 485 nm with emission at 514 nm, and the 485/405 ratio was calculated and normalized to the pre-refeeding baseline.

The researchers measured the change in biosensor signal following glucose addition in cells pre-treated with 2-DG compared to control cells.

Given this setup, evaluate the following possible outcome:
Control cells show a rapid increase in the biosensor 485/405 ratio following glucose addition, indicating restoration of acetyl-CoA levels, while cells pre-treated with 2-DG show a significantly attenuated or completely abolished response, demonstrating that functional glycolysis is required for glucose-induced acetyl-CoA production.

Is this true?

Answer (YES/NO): YES